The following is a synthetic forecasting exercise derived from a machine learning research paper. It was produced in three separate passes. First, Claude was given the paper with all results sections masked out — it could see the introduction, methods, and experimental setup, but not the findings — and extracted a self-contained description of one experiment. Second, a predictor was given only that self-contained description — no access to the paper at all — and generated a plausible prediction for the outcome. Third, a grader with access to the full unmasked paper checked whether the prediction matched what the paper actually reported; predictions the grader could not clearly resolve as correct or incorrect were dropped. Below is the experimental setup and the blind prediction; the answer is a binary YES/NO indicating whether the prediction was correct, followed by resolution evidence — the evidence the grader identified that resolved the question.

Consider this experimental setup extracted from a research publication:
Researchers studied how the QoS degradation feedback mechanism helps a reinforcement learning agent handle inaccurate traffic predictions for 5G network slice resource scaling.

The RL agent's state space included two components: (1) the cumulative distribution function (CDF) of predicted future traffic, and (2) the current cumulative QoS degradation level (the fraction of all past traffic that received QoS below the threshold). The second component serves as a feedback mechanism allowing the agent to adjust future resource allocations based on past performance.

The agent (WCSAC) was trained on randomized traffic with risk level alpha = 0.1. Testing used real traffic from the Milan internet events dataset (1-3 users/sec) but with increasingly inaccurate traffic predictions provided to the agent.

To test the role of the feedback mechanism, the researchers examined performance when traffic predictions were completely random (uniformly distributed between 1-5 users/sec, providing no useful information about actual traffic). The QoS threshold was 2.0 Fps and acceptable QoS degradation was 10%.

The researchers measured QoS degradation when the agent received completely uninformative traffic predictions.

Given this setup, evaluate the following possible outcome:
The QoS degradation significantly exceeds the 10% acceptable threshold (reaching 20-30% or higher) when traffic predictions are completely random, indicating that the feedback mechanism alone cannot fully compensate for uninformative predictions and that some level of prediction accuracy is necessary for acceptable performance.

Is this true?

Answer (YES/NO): NO